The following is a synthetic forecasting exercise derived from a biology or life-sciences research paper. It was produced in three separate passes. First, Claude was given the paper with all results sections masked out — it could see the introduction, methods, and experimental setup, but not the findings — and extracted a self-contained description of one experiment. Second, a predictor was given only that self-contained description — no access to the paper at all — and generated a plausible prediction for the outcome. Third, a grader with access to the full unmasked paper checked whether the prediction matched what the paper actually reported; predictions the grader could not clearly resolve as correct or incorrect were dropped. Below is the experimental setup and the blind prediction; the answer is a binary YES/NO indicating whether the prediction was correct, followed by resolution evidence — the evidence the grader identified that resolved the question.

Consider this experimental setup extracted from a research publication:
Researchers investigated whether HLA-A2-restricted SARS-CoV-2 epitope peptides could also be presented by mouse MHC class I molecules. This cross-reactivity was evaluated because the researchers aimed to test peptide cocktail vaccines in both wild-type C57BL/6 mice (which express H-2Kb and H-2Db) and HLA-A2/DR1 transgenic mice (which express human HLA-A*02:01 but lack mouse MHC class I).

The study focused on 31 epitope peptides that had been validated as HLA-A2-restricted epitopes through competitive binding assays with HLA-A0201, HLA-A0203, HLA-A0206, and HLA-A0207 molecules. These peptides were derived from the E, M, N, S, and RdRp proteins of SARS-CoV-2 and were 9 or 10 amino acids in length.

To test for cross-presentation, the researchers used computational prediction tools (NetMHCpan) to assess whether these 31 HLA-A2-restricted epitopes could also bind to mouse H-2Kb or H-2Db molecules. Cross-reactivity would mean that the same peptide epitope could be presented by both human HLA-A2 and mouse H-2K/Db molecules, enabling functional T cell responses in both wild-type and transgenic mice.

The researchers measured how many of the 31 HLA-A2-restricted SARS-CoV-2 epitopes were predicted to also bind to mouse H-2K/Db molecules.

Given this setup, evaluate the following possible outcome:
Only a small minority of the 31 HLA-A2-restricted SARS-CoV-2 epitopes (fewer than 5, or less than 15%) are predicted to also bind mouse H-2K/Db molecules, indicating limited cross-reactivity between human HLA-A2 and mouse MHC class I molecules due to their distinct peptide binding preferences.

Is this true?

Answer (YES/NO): NO